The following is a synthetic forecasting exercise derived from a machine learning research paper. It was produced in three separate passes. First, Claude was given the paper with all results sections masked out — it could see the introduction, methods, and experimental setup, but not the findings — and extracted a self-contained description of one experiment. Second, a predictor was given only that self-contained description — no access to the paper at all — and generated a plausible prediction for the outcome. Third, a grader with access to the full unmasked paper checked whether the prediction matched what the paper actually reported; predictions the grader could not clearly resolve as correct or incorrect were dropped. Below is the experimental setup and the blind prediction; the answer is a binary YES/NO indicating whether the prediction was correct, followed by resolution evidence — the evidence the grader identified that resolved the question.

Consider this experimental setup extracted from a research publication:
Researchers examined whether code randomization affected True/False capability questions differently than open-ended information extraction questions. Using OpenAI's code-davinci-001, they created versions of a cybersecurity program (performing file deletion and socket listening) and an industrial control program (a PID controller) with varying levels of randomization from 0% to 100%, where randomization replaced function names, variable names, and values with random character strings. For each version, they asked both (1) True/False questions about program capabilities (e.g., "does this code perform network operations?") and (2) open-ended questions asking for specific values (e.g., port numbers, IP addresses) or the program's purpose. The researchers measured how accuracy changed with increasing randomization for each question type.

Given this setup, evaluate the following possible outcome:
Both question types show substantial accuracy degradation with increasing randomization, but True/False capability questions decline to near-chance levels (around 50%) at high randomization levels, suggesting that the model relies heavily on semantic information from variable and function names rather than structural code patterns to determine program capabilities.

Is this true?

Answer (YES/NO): NO